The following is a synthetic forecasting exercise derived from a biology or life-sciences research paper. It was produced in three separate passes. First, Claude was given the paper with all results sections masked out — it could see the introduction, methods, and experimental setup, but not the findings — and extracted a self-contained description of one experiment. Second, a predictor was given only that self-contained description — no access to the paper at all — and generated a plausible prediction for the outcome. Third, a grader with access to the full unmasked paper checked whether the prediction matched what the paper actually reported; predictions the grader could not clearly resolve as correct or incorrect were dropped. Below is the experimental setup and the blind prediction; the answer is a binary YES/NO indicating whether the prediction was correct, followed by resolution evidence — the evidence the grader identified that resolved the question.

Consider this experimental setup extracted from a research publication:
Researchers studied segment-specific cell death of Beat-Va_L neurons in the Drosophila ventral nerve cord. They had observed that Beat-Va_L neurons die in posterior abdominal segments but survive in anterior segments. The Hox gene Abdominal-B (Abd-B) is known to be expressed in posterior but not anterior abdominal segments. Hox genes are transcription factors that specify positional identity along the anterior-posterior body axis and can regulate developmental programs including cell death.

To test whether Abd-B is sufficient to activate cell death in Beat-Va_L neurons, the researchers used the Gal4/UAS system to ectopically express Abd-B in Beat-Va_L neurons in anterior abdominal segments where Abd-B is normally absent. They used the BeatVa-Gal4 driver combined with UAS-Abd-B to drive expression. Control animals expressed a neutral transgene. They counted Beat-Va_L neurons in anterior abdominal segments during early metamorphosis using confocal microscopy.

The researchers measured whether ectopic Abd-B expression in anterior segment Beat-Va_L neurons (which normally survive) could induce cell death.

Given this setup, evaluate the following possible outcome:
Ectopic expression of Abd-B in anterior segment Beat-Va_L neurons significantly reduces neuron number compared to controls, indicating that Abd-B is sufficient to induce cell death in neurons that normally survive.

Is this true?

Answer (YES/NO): YES